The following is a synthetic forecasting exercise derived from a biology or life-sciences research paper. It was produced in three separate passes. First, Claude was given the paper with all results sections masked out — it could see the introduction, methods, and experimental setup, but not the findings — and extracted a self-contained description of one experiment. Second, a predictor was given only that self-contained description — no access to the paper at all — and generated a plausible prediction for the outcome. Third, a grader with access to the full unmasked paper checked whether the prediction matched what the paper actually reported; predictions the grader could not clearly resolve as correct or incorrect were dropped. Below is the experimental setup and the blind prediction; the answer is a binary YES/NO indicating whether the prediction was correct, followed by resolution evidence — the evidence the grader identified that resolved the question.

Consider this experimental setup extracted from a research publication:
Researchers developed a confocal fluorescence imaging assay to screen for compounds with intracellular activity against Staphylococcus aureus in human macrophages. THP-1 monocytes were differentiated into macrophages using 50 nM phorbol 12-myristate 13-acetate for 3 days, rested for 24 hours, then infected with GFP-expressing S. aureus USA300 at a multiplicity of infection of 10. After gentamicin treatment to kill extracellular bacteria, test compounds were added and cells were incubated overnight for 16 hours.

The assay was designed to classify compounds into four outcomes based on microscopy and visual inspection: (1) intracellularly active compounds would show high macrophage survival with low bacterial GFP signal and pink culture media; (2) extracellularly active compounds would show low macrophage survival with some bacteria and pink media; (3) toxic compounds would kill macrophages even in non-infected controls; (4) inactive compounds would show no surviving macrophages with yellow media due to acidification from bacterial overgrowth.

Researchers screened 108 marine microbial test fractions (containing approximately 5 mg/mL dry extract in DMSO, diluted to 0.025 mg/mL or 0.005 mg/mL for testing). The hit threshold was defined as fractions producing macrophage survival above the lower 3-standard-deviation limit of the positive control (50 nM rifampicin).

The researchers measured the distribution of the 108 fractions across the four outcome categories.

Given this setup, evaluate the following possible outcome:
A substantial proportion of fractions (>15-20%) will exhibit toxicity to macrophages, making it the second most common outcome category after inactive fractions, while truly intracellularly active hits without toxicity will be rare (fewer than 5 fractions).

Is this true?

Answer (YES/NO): YES